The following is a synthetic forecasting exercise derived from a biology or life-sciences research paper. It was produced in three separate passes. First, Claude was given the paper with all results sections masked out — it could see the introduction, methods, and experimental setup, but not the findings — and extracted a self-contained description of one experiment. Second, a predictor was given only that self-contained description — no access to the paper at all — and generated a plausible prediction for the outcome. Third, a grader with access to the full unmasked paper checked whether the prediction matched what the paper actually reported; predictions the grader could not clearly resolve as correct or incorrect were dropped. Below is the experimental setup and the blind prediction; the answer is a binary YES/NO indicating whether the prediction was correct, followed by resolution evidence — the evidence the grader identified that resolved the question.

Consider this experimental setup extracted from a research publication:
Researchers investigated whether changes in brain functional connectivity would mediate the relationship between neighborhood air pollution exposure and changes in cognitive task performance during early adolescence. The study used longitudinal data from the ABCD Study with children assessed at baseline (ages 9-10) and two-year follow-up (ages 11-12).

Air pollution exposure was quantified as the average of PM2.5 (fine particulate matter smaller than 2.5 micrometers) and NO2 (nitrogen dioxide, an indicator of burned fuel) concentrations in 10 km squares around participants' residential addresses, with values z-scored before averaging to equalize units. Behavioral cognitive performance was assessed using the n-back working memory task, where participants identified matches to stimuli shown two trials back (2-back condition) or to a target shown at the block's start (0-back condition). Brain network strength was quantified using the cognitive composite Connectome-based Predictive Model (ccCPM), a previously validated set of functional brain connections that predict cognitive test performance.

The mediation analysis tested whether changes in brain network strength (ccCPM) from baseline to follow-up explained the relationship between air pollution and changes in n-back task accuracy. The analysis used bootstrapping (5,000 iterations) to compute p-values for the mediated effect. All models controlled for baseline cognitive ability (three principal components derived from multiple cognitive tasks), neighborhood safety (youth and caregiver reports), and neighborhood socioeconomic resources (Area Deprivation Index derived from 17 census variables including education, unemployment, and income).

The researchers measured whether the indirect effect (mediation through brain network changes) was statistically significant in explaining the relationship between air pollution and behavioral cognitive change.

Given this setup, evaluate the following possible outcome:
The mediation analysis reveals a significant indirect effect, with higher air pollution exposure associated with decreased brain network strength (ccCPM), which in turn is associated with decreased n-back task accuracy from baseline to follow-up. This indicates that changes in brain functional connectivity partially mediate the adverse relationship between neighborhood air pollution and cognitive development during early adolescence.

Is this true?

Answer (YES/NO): YES